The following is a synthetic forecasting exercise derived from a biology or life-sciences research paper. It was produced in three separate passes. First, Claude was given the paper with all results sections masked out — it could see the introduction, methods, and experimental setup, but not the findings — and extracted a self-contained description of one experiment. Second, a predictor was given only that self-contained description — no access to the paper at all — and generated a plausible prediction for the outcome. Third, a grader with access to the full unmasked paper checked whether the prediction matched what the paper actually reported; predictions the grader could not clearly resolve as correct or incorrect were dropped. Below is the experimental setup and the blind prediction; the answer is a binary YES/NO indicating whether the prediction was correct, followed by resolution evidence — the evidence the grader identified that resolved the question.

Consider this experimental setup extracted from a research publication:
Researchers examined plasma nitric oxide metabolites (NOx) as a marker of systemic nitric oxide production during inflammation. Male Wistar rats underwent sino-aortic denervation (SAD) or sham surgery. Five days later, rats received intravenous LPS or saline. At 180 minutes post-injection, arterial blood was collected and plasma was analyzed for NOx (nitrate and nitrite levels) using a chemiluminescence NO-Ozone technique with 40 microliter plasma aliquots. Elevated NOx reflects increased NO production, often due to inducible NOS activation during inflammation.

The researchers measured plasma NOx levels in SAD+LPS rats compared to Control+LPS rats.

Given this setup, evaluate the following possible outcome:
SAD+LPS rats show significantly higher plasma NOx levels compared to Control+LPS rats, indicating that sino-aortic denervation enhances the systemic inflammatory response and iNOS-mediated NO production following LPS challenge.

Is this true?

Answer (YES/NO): NO